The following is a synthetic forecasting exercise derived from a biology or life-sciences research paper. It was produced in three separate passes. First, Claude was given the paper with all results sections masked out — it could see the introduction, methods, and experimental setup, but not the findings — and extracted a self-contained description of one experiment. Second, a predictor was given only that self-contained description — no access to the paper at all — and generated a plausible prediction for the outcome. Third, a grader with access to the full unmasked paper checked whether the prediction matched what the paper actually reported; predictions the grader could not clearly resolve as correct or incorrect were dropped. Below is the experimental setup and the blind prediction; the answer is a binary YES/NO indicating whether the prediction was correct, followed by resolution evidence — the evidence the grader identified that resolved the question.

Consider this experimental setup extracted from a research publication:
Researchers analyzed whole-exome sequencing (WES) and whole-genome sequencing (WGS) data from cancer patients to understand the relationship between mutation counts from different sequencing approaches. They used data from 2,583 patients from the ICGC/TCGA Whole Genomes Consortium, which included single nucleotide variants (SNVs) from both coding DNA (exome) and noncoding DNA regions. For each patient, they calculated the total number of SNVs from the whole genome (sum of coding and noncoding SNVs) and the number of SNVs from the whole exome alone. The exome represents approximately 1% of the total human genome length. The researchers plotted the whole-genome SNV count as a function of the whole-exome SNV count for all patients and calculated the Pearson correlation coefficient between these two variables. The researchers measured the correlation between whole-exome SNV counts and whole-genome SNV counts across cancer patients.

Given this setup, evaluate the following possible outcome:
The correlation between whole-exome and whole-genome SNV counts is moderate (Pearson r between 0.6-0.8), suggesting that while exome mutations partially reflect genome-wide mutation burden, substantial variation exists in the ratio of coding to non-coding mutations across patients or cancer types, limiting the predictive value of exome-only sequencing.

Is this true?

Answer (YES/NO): NO